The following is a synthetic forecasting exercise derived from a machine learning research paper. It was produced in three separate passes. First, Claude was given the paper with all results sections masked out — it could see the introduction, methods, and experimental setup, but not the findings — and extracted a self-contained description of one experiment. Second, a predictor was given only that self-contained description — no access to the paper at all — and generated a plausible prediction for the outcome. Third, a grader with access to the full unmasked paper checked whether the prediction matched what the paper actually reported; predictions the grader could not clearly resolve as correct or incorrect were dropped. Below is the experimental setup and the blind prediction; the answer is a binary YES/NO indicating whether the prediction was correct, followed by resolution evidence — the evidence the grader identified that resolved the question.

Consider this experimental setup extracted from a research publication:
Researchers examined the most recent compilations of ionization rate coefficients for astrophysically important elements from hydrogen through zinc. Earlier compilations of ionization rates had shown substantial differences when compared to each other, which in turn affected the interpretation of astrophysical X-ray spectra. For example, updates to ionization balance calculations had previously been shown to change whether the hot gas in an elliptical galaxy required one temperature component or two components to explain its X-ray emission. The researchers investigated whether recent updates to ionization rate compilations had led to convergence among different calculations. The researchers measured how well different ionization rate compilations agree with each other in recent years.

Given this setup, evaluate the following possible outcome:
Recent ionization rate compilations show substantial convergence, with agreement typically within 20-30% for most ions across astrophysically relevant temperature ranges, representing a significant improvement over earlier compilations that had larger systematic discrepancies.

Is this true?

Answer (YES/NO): NO